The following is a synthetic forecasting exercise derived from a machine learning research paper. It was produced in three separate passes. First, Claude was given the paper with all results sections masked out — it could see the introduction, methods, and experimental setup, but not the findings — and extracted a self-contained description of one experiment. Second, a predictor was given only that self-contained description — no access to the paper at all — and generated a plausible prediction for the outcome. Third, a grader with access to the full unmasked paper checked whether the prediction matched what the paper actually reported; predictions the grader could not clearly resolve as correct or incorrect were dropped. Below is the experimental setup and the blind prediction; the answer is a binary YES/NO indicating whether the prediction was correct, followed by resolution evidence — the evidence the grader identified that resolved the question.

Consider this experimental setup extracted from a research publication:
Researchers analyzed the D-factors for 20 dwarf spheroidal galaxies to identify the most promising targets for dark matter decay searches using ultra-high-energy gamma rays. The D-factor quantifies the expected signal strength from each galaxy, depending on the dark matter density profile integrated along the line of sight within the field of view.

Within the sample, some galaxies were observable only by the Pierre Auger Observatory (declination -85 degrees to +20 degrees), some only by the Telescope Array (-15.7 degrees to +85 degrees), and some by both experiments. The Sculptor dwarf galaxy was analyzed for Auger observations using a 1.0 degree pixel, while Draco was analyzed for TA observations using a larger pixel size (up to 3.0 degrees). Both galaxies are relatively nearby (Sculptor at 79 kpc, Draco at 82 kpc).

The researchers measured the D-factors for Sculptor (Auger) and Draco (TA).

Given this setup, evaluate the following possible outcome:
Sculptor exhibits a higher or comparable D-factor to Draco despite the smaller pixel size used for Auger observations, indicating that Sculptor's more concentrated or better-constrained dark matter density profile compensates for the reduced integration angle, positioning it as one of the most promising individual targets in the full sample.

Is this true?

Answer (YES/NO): NO